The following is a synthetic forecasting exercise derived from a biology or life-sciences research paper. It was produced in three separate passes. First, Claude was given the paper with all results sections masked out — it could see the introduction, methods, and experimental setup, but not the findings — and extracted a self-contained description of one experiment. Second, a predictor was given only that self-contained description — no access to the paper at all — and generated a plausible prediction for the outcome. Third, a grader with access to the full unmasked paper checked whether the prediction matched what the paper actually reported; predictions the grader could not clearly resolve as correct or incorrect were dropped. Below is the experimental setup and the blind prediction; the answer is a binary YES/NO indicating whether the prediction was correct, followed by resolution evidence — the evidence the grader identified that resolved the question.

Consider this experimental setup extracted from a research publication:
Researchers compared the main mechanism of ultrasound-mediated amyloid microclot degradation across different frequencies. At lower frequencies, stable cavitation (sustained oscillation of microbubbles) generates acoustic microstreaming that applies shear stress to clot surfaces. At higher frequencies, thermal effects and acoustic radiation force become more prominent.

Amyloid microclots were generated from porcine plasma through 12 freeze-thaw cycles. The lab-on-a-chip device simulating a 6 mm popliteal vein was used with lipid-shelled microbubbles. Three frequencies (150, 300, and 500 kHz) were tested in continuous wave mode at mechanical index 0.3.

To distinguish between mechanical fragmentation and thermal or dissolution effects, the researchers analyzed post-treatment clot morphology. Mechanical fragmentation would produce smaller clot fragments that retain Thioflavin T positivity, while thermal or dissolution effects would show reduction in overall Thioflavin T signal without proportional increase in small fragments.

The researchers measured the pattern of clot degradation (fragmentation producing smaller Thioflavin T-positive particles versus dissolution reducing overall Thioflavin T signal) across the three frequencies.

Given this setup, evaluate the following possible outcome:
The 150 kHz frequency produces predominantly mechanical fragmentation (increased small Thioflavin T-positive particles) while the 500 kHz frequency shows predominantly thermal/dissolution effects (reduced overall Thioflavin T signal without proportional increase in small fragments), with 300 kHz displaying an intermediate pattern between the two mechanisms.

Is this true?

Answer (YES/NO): NO